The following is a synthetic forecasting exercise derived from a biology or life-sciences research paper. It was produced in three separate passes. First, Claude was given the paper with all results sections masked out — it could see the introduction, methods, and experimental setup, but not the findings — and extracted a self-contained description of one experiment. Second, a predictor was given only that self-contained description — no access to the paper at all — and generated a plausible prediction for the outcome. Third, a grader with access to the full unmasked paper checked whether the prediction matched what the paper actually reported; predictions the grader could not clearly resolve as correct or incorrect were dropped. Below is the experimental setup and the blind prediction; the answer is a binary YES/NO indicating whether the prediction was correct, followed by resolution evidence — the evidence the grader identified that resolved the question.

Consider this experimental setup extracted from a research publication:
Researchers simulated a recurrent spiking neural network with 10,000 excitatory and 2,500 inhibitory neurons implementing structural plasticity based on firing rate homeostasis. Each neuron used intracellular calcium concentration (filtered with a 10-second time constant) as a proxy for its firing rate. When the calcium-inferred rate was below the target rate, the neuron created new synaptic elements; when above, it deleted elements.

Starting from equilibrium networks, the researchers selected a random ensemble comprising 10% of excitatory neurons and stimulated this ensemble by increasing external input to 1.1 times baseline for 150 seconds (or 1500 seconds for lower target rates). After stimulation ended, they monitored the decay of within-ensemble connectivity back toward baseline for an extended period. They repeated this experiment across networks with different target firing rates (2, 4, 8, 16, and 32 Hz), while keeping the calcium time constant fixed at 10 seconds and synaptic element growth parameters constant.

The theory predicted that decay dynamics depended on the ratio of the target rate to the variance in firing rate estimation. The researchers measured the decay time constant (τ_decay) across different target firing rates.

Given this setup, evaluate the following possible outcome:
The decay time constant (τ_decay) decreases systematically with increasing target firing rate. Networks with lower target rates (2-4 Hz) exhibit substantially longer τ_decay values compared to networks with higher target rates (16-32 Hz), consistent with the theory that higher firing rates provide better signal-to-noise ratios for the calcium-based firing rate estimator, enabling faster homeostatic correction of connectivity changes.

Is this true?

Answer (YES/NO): NO